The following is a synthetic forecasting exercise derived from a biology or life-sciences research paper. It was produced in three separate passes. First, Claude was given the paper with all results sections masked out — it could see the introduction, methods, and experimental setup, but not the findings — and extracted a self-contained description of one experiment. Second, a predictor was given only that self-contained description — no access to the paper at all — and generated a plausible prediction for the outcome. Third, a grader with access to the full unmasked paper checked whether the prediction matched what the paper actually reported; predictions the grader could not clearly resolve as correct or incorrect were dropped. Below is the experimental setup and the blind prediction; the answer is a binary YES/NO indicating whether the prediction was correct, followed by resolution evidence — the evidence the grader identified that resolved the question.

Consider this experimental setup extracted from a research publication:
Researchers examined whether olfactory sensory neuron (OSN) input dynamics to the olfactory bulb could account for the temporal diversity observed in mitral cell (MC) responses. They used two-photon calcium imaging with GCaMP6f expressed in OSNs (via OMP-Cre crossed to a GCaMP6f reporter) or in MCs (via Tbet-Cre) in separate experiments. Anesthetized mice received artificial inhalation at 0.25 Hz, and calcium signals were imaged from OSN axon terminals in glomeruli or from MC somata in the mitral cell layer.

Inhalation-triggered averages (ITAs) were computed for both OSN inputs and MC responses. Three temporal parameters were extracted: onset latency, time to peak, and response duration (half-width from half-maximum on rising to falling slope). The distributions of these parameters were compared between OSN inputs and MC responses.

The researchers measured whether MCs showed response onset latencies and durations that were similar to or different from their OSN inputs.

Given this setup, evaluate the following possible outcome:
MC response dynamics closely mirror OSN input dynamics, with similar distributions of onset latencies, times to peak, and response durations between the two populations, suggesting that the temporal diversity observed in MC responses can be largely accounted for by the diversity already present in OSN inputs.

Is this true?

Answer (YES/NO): NO